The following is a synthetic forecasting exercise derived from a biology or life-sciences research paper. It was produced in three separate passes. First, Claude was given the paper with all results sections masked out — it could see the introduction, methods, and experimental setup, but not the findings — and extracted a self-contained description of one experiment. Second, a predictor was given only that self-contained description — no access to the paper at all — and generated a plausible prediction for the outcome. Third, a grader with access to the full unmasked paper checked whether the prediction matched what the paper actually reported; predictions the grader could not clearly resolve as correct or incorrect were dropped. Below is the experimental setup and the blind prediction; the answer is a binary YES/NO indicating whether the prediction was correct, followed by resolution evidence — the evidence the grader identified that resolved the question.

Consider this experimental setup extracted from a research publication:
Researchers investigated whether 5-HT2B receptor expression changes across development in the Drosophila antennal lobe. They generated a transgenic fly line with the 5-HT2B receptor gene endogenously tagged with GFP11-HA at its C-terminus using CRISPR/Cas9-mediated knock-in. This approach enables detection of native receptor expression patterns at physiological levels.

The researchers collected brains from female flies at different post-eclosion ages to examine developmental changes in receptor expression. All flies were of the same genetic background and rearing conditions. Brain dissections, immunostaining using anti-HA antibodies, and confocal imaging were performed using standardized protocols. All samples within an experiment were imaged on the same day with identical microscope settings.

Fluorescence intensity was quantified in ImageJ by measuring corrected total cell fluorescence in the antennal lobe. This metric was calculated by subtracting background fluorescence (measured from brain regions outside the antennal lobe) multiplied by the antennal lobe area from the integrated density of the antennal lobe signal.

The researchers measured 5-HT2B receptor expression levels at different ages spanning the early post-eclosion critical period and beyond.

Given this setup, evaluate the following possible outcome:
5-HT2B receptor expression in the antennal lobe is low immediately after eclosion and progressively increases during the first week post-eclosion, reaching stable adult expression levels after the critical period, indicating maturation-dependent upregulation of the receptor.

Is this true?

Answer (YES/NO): YES